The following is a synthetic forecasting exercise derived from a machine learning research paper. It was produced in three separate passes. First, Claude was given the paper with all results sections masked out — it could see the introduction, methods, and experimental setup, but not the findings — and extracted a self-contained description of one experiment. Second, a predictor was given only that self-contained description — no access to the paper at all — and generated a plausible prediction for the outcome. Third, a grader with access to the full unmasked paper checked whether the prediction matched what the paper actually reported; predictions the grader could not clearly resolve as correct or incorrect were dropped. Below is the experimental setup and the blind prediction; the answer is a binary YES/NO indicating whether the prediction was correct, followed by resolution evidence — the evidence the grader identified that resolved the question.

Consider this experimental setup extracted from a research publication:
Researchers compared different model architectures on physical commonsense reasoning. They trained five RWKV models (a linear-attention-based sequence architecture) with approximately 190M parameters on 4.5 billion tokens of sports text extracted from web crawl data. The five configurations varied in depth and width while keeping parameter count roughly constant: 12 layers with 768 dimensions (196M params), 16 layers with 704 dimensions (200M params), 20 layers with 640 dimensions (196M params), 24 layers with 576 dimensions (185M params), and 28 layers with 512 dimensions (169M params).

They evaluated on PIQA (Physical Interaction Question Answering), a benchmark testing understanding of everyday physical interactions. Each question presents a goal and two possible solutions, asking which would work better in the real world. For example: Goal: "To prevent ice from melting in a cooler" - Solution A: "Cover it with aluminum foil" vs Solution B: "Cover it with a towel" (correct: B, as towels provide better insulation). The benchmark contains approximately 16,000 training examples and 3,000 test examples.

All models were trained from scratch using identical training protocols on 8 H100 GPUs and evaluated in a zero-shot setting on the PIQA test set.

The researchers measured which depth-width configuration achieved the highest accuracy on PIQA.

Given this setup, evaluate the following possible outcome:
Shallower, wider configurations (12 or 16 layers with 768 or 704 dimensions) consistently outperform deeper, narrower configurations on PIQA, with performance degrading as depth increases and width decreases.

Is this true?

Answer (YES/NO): NO